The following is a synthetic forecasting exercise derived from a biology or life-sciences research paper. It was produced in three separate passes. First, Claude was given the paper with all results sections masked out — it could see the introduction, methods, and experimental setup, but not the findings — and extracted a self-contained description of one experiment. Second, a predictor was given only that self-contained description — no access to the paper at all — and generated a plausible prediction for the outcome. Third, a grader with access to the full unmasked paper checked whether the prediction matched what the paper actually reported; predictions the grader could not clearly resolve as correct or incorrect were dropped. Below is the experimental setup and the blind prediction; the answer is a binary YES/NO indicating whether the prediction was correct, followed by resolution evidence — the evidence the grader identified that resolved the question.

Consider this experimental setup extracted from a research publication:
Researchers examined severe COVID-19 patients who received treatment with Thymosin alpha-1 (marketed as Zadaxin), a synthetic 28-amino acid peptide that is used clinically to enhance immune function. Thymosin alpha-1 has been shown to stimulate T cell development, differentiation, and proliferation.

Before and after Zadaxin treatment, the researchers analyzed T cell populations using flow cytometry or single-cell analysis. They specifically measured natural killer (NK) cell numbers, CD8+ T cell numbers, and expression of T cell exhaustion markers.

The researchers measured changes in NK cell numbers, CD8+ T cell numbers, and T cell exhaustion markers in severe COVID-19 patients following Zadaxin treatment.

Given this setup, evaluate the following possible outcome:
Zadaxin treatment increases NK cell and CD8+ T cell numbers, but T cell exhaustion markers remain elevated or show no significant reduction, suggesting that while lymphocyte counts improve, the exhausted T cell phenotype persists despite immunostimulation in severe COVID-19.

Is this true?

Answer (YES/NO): NO